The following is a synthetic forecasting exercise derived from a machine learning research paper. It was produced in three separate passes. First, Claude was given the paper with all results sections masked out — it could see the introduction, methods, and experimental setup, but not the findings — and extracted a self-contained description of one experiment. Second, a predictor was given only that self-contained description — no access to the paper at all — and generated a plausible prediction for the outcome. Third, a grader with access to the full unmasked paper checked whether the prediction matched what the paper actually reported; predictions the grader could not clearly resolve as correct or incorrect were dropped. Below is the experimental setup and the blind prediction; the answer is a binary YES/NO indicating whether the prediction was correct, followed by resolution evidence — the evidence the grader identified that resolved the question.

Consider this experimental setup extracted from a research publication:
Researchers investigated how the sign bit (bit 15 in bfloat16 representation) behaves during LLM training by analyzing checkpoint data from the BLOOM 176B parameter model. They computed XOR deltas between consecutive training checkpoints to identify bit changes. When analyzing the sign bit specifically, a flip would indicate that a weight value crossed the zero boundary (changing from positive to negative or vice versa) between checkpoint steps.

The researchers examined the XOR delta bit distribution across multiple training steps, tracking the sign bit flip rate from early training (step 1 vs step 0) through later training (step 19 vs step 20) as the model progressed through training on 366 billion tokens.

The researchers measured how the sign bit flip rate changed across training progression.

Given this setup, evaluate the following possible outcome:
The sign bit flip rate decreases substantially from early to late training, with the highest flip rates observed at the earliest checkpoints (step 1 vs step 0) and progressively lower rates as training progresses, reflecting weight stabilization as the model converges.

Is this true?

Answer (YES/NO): YES